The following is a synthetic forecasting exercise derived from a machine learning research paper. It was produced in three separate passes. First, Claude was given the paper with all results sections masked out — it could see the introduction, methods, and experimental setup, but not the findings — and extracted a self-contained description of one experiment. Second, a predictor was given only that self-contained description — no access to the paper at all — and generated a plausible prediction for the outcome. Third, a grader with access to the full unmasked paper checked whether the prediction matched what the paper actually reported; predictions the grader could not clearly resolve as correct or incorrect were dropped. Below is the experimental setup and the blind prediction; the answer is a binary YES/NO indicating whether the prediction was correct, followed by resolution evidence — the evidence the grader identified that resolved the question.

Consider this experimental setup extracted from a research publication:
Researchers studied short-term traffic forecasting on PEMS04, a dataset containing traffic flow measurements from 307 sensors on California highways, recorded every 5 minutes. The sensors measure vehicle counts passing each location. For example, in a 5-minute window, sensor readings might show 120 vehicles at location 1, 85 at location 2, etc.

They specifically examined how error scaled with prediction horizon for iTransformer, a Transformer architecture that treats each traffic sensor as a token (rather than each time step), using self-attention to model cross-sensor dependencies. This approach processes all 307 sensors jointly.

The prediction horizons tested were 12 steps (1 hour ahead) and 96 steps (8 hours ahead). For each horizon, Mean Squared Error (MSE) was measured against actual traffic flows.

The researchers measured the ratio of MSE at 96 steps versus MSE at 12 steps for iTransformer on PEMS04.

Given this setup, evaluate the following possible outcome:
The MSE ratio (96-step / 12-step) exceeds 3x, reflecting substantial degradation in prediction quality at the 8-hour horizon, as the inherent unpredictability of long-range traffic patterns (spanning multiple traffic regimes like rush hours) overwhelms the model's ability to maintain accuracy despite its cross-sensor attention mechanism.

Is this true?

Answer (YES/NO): NO